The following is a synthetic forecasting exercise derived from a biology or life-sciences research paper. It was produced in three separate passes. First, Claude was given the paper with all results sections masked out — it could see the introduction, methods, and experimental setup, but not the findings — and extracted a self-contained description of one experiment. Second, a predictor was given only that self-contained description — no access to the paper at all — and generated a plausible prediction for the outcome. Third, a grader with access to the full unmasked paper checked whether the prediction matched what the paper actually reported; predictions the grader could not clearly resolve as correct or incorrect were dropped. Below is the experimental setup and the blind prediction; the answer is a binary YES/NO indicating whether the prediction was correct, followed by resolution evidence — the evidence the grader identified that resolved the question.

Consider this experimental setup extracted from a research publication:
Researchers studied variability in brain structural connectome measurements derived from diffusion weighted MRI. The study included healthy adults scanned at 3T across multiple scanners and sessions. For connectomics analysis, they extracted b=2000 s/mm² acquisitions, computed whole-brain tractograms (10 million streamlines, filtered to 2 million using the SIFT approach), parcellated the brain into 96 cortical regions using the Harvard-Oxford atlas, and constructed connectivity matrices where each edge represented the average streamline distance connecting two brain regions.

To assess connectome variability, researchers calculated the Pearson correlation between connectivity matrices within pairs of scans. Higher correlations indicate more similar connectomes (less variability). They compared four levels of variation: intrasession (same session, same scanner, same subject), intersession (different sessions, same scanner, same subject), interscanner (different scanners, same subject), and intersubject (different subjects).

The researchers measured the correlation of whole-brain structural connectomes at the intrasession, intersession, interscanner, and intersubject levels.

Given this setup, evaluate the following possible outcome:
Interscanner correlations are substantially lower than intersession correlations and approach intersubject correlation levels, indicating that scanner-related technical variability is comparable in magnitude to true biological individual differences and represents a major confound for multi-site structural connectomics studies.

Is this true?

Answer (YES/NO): NO